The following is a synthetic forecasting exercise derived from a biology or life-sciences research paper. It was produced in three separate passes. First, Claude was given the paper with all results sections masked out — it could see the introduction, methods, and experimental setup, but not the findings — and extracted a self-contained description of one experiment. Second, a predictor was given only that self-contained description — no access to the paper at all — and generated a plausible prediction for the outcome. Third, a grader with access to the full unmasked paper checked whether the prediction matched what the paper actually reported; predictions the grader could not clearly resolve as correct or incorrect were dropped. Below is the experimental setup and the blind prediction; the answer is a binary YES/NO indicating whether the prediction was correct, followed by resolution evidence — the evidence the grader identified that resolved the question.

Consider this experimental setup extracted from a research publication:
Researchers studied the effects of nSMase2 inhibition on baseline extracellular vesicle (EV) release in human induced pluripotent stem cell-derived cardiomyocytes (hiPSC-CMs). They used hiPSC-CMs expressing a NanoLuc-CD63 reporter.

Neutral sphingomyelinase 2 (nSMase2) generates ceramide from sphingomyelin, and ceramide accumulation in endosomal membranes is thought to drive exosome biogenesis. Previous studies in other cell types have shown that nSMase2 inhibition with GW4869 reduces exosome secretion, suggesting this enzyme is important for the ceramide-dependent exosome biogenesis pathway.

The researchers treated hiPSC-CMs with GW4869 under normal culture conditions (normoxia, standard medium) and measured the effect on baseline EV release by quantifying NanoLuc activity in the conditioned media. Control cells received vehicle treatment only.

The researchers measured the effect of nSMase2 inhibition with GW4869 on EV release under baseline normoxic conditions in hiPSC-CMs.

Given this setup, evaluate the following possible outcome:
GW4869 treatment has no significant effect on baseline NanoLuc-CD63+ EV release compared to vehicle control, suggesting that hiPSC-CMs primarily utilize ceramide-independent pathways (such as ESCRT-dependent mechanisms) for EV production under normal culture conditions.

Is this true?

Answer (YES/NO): YES